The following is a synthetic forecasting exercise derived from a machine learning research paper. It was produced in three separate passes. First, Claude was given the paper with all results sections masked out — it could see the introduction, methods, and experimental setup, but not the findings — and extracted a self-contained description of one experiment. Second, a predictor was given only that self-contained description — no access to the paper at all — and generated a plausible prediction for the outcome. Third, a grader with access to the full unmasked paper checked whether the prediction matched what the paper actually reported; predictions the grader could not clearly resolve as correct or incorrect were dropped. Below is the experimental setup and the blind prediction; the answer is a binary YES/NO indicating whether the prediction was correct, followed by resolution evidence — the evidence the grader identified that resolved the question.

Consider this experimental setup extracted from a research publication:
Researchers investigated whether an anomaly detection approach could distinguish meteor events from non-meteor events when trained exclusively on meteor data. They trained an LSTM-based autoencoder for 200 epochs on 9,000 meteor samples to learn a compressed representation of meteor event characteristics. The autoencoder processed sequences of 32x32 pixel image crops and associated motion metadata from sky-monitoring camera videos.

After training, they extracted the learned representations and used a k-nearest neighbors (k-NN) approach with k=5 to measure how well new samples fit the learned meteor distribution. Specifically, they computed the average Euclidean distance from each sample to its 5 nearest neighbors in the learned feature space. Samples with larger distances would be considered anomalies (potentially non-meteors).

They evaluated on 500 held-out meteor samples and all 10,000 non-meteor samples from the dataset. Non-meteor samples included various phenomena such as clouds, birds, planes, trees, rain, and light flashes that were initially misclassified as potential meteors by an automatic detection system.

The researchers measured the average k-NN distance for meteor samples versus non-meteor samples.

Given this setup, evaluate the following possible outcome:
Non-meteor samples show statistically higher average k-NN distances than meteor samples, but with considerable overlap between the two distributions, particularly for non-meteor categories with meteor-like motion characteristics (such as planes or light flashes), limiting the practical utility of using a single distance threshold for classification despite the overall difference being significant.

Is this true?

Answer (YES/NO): NO